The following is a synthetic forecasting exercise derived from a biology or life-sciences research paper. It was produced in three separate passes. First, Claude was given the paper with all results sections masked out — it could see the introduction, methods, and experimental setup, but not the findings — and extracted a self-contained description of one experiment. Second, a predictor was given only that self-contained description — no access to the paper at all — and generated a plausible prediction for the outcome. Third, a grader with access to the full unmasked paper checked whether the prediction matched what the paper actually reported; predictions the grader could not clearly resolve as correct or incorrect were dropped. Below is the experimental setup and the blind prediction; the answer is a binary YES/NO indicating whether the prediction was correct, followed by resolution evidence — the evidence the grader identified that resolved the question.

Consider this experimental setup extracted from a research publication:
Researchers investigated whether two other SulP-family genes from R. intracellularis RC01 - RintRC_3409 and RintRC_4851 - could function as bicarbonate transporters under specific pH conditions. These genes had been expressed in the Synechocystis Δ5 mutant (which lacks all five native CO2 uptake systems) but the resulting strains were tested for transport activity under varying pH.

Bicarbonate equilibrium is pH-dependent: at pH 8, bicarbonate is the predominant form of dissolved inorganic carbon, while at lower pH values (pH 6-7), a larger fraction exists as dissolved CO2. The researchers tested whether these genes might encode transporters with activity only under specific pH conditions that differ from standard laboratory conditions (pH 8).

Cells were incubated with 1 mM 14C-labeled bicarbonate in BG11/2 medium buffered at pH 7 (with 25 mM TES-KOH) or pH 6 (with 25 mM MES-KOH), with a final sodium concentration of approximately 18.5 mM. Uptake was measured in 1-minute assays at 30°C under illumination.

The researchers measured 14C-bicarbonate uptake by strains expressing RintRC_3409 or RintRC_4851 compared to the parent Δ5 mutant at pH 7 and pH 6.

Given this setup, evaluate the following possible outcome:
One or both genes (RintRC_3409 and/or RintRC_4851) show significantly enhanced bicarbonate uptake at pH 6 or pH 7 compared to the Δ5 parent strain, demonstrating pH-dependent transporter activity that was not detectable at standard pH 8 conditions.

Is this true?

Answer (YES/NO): NO